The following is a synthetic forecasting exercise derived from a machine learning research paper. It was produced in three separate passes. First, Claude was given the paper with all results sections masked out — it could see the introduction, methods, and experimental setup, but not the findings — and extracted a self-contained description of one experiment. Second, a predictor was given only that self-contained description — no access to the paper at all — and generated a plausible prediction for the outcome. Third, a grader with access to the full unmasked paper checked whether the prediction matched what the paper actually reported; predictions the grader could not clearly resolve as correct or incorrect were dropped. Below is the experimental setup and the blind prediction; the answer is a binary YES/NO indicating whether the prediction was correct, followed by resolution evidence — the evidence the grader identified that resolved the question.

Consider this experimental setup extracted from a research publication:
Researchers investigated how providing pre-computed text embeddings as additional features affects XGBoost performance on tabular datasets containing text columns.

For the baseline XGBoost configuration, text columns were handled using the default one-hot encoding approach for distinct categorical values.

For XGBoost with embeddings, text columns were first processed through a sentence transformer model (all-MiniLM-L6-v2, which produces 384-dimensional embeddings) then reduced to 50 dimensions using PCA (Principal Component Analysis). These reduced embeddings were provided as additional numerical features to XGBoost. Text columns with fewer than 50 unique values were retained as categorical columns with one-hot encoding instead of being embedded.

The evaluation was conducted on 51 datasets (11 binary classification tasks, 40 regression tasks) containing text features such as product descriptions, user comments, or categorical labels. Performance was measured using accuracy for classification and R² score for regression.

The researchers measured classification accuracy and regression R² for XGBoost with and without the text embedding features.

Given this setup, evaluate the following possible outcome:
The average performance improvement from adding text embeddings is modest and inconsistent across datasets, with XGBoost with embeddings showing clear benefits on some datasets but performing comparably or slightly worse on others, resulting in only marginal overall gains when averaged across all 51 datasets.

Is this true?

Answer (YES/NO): NO